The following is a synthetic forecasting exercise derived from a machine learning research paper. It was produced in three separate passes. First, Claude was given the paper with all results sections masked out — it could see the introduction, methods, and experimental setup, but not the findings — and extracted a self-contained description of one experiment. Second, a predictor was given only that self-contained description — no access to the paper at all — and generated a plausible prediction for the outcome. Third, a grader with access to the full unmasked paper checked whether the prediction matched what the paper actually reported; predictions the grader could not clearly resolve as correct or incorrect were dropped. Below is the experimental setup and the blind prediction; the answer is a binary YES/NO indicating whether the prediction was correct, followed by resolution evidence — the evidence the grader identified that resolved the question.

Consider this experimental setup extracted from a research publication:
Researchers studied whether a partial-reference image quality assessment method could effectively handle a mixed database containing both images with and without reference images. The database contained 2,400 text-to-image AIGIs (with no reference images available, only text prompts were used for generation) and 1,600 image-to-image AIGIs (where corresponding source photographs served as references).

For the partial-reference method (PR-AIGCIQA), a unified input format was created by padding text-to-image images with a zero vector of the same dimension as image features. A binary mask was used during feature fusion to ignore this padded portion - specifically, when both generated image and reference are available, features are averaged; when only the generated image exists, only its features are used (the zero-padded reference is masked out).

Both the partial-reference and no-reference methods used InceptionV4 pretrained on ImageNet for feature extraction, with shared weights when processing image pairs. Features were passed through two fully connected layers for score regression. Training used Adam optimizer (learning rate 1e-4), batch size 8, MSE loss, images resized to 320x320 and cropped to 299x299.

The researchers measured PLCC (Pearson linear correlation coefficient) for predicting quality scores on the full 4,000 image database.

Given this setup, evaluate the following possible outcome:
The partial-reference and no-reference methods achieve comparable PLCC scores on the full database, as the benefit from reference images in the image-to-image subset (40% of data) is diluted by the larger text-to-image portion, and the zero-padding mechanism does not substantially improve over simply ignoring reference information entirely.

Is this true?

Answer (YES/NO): NO